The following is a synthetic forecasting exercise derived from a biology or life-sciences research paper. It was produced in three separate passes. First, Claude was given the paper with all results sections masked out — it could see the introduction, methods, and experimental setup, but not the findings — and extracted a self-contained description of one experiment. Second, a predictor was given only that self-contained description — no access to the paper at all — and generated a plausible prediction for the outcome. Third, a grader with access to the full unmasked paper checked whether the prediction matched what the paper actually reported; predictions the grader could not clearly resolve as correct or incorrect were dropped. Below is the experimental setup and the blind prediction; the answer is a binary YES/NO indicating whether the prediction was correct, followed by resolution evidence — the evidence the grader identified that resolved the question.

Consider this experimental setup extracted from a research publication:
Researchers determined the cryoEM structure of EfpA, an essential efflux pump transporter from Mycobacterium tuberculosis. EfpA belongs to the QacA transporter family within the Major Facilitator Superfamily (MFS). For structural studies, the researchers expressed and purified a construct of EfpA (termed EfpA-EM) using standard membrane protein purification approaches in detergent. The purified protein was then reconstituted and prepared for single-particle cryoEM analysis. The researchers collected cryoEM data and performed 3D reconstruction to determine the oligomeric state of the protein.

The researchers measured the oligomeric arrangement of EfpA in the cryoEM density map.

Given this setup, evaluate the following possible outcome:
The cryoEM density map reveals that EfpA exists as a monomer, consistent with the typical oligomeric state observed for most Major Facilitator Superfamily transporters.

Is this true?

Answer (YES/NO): NO